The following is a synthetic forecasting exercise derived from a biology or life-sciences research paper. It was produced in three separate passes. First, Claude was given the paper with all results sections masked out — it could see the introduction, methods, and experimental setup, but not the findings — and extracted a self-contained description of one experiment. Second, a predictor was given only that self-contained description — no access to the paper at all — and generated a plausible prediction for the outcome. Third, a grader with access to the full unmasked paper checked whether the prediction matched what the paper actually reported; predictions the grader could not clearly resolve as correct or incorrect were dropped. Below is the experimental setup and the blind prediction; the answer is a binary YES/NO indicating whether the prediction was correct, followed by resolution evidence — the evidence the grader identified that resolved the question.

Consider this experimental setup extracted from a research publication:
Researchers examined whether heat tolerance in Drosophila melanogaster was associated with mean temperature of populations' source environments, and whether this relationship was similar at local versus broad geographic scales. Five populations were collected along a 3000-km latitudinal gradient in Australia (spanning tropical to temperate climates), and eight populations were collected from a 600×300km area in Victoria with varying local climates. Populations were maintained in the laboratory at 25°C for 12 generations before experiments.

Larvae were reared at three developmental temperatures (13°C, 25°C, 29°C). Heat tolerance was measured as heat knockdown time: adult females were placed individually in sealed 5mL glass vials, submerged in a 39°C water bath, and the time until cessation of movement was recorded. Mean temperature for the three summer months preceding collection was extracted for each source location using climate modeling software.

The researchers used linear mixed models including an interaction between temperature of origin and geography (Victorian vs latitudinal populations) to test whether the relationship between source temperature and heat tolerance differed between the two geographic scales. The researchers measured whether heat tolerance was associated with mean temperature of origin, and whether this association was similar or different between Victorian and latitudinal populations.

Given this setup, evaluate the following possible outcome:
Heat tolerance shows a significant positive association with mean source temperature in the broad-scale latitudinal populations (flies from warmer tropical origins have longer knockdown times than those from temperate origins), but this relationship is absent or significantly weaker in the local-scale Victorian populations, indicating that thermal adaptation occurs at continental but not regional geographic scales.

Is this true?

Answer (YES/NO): NO